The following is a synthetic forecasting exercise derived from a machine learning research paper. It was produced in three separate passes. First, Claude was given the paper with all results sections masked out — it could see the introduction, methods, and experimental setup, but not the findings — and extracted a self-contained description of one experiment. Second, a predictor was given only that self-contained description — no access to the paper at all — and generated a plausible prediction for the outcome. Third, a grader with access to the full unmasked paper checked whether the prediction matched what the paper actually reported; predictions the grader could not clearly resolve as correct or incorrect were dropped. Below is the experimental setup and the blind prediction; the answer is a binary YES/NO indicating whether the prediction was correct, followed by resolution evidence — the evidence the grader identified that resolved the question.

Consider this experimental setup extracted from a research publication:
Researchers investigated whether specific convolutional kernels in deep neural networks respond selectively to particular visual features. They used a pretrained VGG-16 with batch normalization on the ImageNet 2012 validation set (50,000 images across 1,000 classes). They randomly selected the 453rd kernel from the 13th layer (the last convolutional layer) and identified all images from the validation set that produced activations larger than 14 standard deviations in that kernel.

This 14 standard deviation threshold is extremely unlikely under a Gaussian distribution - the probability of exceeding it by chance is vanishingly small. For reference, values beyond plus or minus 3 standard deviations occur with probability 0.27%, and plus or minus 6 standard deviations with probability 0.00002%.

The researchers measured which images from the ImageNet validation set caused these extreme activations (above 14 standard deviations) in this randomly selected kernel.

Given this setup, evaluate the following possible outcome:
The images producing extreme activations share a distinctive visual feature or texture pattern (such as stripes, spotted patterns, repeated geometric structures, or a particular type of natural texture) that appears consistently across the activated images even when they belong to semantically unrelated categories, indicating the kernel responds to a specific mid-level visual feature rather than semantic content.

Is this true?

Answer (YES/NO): NO